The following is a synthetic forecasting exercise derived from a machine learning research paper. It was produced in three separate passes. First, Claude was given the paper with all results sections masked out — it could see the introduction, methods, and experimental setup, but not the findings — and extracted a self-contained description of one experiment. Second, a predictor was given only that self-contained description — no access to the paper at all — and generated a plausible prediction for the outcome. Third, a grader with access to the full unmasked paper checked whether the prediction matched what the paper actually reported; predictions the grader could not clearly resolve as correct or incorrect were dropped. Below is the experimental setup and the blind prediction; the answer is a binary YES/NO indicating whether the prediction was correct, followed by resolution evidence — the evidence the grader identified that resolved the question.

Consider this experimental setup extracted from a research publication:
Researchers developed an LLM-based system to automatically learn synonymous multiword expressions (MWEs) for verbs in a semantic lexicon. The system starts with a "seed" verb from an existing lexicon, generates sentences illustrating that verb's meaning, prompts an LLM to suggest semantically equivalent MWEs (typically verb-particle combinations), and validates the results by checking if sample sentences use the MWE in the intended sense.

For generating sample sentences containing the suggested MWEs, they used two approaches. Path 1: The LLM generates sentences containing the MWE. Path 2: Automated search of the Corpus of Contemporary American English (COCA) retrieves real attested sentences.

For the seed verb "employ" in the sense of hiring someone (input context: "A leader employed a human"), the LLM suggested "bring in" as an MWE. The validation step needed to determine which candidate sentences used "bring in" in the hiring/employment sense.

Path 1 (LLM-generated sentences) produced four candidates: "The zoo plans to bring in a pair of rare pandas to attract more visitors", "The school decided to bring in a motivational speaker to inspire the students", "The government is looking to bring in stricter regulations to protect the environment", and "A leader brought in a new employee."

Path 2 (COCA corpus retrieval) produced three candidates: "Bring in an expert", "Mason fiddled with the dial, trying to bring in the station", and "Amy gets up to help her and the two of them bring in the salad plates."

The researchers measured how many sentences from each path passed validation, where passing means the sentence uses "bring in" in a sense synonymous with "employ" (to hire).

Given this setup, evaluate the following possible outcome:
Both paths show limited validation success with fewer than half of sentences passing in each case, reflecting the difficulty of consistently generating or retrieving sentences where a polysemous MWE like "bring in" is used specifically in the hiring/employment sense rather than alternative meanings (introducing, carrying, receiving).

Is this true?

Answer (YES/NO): NO